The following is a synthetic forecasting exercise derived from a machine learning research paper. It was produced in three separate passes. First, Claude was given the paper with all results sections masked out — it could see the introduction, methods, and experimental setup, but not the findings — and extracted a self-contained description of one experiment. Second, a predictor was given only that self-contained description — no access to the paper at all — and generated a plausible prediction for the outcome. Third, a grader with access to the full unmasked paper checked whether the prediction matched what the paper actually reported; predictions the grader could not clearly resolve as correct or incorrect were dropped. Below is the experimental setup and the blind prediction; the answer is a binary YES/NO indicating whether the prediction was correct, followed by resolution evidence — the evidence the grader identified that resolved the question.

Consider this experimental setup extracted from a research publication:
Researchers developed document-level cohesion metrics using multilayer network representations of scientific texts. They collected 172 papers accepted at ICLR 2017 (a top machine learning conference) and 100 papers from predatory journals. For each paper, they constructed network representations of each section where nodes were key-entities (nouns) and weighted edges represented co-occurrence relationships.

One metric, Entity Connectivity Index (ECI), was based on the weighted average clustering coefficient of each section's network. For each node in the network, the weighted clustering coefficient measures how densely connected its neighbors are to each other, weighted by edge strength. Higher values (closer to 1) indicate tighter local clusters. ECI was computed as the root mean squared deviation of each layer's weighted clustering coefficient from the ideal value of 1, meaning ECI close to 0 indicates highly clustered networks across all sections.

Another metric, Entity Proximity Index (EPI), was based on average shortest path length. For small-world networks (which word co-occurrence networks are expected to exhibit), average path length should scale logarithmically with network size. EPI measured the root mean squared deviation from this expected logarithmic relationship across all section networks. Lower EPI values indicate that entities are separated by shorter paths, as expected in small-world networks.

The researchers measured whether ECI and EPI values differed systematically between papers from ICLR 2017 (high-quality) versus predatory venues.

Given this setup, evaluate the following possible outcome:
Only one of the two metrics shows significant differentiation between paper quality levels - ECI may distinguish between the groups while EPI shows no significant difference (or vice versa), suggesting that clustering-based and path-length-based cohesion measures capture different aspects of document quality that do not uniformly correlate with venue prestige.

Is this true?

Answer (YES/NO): NO